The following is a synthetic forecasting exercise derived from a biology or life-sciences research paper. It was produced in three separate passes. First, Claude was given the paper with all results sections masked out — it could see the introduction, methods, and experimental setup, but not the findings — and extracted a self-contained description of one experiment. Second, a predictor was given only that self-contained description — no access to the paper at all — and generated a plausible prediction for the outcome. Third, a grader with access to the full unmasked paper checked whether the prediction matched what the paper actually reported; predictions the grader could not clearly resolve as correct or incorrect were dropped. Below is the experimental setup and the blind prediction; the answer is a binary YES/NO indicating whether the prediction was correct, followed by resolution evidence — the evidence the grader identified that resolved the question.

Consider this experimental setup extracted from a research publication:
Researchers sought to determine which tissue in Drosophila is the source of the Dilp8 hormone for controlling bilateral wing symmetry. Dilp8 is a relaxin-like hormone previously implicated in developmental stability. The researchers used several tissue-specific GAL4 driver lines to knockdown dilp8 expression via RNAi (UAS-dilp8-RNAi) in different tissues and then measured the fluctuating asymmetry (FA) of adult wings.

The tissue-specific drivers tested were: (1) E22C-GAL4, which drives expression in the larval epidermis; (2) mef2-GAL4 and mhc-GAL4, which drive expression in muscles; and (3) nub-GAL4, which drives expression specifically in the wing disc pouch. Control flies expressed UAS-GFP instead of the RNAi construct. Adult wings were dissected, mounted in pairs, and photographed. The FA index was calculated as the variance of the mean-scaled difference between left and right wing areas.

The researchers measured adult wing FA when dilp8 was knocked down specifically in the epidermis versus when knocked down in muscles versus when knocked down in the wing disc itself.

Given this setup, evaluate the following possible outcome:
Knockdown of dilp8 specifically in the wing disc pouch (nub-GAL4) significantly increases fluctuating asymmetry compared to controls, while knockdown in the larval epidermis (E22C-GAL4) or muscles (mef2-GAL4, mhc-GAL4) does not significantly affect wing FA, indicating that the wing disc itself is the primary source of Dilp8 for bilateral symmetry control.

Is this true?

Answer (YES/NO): NO